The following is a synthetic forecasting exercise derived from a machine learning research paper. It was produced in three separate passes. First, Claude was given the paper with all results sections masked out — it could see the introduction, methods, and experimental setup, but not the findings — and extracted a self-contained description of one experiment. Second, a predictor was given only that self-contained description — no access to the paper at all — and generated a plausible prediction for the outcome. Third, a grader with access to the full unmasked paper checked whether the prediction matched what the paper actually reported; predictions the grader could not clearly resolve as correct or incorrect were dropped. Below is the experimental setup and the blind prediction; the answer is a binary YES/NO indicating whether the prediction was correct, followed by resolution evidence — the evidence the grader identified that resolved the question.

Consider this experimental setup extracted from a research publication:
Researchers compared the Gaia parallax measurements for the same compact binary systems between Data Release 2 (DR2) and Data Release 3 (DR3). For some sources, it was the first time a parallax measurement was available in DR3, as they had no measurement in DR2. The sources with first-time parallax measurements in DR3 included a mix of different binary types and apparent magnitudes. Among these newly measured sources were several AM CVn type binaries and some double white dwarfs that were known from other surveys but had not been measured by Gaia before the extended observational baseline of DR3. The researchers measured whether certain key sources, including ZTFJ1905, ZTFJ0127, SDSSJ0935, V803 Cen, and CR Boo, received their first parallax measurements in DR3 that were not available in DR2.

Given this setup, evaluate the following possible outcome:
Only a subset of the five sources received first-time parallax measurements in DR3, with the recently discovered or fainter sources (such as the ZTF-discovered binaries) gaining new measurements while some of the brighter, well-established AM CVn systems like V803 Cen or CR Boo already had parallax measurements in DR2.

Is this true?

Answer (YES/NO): NO